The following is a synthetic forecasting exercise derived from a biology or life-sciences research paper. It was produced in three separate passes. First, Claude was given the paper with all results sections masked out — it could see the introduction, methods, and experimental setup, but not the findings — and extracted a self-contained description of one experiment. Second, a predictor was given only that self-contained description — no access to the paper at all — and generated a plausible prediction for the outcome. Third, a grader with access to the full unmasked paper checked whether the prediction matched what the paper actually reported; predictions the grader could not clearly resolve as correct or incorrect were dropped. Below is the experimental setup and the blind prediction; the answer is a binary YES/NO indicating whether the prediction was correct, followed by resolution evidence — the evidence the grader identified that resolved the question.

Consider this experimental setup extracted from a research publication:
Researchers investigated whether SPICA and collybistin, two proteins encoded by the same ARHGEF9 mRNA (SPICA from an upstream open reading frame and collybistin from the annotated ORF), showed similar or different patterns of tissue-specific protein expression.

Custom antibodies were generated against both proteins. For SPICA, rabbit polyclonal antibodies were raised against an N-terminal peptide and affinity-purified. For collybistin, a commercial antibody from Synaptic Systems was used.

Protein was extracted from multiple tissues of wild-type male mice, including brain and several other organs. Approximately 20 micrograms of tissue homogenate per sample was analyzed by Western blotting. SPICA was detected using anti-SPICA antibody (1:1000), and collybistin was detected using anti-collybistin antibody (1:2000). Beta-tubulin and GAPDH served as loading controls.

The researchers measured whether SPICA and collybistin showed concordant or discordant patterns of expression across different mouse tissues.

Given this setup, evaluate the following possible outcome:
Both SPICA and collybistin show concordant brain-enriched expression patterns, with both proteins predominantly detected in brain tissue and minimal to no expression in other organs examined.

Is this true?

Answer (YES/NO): YES